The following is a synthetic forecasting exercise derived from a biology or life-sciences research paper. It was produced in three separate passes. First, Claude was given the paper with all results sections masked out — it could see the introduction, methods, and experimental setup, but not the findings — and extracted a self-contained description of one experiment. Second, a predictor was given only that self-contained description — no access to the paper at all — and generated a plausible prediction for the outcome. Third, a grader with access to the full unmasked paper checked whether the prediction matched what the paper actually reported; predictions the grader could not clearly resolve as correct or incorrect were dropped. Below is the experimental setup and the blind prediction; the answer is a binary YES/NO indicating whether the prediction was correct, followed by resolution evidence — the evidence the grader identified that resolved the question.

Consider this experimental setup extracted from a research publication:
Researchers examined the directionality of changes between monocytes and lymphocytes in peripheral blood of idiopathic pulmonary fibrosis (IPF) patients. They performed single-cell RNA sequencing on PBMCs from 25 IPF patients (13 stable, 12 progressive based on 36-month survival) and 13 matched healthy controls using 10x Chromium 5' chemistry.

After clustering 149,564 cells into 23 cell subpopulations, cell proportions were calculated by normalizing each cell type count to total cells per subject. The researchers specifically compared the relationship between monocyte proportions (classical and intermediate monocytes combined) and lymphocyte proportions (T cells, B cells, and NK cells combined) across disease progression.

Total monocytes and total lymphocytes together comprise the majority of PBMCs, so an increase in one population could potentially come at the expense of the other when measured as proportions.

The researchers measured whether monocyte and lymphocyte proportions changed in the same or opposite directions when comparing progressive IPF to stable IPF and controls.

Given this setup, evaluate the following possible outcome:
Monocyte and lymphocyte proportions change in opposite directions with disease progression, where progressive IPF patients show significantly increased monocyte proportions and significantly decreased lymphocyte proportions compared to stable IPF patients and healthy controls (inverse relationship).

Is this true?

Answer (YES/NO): YES